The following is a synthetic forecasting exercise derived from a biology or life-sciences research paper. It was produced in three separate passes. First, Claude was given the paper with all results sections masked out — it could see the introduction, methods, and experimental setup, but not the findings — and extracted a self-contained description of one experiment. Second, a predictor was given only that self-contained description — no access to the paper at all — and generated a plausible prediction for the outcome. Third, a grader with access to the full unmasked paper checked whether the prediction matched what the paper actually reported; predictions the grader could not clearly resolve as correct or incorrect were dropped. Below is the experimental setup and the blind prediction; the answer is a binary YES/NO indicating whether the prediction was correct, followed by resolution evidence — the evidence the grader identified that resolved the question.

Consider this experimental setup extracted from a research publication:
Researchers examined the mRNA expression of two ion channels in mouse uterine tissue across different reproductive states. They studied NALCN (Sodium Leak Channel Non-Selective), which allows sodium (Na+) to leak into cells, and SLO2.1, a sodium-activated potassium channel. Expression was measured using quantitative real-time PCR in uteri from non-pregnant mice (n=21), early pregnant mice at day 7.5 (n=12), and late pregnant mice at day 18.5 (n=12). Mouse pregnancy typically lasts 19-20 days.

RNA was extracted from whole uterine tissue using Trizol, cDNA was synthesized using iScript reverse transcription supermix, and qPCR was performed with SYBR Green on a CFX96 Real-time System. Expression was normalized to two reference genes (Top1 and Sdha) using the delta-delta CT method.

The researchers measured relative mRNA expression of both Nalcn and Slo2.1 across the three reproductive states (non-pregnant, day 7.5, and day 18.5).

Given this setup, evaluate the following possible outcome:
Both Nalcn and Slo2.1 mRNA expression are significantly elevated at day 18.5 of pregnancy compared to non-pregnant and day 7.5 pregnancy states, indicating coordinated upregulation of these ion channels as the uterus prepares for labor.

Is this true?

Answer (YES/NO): NO